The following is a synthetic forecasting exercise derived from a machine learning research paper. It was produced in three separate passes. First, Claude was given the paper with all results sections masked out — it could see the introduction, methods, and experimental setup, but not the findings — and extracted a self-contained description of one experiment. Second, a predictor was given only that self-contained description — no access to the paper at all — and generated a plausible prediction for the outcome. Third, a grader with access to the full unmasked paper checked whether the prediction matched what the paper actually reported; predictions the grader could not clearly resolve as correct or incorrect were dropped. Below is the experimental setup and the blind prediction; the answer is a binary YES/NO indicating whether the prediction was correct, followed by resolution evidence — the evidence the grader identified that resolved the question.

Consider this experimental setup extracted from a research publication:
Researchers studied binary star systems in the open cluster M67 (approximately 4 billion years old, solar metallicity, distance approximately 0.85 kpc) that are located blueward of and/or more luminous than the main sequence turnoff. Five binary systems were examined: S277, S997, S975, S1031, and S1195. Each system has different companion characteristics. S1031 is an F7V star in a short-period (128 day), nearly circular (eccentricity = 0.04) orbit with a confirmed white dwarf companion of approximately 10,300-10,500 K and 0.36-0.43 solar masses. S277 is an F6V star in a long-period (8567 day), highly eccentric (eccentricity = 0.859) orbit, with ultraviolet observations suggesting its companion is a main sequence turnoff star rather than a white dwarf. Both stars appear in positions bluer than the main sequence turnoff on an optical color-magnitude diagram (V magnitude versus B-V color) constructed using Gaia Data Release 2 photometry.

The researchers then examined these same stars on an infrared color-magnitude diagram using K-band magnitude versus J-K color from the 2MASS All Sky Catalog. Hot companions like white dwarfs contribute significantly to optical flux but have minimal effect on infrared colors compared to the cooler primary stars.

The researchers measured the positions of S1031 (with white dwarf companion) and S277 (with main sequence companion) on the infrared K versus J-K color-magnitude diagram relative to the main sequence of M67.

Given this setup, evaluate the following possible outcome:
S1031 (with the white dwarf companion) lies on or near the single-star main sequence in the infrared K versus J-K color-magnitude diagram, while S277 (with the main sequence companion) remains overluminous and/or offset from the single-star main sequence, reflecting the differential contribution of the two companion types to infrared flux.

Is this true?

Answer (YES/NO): YES